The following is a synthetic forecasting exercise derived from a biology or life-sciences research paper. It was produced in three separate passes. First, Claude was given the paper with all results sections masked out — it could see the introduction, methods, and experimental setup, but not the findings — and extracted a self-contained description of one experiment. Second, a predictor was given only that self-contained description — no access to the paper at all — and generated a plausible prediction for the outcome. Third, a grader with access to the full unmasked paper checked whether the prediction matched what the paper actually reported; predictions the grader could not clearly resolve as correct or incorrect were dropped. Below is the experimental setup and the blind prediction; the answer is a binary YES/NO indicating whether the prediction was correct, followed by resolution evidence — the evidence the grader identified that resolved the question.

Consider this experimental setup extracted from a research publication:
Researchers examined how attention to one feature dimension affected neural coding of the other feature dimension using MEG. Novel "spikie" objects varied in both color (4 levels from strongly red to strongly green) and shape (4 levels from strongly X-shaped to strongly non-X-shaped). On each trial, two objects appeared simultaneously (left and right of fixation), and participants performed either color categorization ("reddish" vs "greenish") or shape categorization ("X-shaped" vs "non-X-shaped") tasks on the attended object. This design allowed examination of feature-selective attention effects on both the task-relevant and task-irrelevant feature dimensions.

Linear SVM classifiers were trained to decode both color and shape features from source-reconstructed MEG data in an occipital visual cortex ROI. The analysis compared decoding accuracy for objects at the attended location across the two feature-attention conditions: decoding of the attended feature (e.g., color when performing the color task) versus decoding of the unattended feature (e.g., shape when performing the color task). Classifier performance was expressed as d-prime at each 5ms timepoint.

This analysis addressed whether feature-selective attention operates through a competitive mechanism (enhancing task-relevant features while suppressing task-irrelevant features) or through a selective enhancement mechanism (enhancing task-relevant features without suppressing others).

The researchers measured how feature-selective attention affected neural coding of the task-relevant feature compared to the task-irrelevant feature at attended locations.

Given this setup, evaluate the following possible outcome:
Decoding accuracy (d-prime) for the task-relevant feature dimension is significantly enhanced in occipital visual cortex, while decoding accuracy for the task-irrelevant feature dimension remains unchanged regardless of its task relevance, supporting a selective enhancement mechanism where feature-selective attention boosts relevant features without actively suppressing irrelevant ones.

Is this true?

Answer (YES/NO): NO